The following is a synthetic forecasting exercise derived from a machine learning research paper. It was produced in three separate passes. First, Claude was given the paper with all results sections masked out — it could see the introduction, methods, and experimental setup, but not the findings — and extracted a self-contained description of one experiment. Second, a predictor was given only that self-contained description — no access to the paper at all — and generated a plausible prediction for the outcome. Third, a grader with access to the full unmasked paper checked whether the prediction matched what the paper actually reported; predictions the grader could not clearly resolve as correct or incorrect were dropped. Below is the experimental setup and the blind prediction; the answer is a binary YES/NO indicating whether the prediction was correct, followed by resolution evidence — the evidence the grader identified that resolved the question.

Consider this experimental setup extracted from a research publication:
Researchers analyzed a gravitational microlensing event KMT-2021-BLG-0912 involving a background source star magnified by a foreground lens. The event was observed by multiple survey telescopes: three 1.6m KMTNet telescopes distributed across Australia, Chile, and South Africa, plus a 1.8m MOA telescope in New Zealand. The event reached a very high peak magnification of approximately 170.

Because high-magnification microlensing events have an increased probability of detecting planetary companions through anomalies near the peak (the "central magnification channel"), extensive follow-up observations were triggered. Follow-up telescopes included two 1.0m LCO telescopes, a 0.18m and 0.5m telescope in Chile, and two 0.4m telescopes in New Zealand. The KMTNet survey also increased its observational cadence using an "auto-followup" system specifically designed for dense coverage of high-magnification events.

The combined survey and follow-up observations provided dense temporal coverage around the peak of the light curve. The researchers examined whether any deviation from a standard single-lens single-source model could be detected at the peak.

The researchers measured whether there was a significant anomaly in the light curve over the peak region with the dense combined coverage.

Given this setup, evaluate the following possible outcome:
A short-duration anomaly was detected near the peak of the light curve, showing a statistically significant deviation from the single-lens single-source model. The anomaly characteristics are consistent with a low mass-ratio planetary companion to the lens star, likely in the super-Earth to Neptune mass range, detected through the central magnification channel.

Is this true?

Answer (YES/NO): NO